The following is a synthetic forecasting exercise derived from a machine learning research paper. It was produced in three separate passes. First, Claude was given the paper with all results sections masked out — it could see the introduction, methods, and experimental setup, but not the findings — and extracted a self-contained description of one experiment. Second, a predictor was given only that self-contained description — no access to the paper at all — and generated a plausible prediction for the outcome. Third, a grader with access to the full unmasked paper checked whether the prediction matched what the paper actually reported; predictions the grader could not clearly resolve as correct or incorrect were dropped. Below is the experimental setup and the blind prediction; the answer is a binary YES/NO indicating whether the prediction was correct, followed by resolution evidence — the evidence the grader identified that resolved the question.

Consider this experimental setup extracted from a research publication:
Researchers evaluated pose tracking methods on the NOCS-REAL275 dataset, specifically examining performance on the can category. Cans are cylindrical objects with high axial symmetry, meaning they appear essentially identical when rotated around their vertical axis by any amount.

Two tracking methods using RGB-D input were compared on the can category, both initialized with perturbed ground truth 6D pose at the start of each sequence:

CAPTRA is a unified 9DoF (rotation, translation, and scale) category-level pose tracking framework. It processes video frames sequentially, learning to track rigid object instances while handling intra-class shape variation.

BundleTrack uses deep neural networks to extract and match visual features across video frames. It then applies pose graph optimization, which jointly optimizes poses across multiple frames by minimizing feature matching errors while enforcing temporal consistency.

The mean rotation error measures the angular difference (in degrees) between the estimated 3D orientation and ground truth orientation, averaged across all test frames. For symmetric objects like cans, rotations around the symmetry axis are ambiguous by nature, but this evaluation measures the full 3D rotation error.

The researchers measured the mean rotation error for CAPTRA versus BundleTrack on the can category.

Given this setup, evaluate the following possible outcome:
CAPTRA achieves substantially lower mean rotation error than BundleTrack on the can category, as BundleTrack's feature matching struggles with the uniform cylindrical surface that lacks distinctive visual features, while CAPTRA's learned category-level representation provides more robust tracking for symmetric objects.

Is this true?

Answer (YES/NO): NO